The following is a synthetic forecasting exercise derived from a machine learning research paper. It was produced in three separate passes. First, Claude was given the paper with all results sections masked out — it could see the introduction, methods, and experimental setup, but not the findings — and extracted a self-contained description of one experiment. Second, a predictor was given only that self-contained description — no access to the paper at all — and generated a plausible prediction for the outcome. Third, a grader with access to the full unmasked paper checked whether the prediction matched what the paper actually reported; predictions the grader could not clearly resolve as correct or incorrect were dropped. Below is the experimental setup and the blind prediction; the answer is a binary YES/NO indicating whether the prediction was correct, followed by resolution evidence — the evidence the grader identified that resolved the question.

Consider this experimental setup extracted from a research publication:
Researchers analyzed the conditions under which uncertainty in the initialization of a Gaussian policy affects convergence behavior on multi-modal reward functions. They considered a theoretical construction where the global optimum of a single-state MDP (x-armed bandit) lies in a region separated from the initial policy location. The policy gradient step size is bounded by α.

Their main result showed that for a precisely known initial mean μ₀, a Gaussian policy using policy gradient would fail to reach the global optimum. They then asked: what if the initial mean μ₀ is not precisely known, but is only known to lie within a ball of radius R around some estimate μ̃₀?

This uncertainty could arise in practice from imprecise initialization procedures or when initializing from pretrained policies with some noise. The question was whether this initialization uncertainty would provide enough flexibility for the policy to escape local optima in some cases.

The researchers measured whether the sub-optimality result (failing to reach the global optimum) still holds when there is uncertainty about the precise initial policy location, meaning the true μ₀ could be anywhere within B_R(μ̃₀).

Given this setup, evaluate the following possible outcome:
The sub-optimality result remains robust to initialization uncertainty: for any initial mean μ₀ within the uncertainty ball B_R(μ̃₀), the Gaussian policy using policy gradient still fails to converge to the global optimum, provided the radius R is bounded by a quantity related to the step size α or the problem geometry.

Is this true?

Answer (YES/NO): YES